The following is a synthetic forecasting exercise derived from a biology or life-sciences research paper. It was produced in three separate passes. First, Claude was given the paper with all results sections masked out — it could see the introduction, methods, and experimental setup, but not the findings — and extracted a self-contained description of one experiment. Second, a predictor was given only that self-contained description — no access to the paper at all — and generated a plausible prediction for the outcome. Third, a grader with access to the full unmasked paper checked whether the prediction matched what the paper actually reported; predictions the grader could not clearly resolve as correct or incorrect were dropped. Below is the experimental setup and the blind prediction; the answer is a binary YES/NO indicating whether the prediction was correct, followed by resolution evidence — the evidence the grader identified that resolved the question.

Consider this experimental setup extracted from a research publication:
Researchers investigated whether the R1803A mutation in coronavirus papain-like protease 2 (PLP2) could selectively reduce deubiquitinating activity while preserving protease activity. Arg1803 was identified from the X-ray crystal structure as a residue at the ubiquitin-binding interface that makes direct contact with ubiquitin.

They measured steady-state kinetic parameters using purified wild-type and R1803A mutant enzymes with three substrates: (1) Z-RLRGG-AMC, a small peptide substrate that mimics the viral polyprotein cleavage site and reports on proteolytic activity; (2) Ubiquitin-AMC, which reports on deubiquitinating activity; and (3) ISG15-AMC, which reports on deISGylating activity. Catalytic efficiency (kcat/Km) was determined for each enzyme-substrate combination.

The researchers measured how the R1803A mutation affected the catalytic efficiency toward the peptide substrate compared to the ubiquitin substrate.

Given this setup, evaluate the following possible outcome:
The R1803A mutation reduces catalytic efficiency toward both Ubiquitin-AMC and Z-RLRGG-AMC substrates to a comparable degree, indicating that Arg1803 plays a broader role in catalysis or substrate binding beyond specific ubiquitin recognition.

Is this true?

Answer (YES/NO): NO